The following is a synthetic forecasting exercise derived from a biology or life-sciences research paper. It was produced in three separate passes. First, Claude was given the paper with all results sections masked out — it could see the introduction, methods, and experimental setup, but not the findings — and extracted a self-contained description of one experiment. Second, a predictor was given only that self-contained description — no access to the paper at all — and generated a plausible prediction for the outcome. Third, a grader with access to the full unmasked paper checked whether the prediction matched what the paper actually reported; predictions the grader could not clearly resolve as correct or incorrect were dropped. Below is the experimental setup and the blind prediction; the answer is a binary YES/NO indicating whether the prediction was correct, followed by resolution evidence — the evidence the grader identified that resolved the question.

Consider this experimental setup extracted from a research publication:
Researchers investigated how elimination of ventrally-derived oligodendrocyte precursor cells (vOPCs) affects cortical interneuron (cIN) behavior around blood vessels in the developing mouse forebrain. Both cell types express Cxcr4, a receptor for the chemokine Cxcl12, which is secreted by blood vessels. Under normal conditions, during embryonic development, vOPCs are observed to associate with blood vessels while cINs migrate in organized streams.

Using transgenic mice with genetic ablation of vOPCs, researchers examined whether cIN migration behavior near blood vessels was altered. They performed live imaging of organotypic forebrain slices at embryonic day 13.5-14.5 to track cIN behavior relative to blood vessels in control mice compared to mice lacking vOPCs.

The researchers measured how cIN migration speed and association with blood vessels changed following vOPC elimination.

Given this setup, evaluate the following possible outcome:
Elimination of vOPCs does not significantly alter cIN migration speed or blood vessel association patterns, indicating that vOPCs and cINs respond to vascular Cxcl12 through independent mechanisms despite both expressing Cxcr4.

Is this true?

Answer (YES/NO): NO